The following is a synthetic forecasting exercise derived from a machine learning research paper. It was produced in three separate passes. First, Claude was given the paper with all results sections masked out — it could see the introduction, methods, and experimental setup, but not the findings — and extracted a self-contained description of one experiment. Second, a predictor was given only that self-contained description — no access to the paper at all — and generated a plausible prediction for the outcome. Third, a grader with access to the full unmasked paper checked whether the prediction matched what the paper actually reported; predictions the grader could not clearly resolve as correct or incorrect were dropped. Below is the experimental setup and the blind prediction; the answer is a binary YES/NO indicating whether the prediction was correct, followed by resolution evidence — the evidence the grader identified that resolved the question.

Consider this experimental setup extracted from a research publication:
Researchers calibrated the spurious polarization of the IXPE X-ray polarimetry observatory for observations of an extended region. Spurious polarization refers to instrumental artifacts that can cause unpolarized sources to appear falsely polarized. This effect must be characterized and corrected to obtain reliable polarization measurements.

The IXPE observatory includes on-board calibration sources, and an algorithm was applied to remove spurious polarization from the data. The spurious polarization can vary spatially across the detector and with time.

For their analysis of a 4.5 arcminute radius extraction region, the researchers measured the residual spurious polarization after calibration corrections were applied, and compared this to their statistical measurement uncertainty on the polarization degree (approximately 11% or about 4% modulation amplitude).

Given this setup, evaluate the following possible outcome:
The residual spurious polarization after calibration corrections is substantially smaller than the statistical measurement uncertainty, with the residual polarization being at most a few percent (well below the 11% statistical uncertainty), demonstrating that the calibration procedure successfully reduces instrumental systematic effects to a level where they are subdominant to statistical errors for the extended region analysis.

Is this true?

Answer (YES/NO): YES